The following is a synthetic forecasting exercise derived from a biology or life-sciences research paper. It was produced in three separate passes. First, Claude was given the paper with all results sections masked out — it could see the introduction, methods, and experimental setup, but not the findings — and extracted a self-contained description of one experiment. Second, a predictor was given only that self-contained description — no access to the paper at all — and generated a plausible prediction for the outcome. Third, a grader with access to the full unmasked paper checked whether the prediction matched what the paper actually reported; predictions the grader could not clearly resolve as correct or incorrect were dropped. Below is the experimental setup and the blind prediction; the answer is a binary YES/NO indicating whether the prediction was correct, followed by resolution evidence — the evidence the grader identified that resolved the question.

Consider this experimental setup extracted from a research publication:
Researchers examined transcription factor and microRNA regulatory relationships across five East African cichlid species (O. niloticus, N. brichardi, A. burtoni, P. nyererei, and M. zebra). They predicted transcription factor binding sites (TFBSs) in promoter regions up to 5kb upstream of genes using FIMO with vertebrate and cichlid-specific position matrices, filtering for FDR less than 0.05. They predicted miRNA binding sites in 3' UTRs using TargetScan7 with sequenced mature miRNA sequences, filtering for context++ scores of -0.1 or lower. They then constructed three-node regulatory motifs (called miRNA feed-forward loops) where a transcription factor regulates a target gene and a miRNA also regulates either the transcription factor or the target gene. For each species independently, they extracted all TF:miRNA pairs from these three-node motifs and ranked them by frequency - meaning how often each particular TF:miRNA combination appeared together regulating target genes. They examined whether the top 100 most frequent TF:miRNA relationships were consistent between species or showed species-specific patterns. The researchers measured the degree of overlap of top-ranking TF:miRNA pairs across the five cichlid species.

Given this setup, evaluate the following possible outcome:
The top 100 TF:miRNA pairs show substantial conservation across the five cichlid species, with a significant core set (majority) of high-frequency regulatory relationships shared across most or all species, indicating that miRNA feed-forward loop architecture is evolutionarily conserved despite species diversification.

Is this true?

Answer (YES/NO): NO